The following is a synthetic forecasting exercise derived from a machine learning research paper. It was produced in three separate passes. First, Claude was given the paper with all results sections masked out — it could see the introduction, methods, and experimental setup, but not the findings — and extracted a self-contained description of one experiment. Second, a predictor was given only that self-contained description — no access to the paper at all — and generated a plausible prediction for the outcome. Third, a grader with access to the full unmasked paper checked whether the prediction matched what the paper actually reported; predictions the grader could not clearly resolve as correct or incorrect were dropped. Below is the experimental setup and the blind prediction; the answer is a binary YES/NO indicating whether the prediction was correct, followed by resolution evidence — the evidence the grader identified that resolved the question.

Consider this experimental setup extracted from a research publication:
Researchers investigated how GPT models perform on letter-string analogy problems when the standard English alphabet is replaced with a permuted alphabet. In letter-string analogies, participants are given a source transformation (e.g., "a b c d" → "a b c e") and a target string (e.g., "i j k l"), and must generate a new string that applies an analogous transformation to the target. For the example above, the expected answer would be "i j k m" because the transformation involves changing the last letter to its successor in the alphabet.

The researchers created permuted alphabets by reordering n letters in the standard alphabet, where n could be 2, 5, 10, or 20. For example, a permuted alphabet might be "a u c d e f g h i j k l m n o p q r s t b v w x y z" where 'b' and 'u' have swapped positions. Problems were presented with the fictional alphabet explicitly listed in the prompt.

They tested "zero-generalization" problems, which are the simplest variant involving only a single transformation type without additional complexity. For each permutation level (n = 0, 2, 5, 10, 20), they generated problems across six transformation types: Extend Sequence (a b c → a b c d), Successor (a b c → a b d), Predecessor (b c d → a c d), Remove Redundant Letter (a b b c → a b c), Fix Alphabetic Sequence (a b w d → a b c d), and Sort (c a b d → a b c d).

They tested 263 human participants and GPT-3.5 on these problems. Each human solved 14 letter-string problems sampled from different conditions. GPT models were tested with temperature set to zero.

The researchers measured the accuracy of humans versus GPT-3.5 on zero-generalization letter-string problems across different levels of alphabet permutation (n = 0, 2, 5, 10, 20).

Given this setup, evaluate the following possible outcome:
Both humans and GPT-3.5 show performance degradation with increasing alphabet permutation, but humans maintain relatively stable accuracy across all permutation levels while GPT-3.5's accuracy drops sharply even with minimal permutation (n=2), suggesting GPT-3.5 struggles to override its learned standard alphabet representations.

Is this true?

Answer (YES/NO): NO